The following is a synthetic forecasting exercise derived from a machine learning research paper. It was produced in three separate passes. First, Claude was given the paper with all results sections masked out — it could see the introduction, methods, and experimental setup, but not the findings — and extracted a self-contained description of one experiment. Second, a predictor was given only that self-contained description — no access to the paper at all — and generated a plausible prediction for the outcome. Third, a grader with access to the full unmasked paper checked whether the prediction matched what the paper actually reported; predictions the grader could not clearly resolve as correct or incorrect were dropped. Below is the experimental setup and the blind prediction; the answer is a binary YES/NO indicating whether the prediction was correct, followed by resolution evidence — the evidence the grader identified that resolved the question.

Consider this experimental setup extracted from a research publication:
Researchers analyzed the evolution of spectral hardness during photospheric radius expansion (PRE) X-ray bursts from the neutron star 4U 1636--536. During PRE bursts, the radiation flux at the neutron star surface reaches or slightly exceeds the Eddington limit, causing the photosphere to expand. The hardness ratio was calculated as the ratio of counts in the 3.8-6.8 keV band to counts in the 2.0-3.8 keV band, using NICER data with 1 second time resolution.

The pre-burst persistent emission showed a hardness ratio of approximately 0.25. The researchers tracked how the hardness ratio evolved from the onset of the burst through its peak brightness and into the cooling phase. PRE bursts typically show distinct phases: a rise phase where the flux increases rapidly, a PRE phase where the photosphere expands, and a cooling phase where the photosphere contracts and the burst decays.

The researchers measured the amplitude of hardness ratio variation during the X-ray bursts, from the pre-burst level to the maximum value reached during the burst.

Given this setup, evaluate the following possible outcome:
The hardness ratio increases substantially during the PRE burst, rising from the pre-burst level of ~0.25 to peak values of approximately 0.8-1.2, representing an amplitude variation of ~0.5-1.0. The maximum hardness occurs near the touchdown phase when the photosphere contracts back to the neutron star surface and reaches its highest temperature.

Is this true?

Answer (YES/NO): YES